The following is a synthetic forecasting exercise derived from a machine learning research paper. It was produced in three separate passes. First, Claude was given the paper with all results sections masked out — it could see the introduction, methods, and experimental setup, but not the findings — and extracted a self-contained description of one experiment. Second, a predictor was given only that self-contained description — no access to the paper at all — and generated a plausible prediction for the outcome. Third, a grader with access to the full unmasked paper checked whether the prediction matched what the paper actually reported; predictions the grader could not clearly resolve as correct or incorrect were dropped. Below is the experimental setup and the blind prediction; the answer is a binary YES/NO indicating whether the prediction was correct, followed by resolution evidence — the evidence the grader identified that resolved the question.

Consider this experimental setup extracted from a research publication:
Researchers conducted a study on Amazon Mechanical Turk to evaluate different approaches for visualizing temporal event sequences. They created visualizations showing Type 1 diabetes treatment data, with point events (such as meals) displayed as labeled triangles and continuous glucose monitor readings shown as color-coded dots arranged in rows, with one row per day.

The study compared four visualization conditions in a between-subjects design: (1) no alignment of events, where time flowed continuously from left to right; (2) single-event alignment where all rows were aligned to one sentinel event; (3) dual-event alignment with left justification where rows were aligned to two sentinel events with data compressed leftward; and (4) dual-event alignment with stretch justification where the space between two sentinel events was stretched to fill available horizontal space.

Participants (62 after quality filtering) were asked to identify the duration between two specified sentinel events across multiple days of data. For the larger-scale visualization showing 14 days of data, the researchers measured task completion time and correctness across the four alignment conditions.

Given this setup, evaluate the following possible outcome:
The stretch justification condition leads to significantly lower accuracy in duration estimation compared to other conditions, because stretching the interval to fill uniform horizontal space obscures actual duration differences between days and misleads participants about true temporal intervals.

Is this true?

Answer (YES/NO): NO